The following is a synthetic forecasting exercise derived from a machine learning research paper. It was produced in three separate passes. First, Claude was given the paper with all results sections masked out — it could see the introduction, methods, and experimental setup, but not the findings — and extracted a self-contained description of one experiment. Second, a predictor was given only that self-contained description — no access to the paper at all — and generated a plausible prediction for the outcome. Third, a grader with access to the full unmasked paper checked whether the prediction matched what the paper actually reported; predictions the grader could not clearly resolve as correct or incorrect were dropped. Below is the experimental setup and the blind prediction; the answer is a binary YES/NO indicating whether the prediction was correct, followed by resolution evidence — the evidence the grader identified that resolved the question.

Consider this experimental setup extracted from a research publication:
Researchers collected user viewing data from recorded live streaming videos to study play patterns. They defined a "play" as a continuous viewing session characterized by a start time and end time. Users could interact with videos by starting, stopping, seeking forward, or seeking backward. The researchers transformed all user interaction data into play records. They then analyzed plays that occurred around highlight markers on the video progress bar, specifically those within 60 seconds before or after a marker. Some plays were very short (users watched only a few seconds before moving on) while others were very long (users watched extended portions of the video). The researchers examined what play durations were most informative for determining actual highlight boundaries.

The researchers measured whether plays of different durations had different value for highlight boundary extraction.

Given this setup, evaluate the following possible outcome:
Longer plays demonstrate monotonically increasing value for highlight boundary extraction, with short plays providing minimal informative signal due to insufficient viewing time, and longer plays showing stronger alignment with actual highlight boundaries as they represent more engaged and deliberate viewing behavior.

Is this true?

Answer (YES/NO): NO